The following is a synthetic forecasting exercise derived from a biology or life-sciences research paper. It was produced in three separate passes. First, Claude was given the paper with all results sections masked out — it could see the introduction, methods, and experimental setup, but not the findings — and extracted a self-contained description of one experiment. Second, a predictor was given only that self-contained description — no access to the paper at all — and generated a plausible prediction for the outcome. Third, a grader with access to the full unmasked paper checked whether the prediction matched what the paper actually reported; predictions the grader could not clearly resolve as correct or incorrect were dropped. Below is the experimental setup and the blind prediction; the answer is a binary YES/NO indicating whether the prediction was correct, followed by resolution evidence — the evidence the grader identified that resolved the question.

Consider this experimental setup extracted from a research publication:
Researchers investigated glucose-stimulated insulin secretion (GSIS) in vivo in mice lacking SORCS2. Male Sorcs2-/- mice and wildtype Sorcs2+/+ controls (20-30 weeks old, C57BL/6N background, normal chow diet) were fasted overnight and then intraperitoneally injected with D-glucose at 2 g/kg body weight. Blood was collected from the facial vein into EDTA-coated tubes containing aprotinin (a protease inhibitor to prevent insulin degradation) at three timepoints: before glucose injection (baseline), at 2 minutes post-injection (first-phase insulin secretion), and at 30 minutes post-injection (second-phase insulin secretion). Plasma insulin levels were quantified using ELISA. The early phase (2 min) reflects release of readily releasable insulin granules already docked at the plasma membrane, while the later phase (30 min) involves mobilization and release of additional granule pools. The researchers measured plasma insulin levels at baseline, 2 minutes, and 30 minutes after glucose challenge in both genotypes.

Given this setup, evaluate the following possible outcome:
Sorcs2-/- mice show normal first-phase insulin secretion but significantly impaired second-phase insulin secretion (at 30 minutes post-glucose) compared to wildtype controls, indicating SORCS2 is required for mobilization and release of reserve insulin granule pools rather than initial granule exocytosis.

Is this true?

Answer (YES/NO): NO